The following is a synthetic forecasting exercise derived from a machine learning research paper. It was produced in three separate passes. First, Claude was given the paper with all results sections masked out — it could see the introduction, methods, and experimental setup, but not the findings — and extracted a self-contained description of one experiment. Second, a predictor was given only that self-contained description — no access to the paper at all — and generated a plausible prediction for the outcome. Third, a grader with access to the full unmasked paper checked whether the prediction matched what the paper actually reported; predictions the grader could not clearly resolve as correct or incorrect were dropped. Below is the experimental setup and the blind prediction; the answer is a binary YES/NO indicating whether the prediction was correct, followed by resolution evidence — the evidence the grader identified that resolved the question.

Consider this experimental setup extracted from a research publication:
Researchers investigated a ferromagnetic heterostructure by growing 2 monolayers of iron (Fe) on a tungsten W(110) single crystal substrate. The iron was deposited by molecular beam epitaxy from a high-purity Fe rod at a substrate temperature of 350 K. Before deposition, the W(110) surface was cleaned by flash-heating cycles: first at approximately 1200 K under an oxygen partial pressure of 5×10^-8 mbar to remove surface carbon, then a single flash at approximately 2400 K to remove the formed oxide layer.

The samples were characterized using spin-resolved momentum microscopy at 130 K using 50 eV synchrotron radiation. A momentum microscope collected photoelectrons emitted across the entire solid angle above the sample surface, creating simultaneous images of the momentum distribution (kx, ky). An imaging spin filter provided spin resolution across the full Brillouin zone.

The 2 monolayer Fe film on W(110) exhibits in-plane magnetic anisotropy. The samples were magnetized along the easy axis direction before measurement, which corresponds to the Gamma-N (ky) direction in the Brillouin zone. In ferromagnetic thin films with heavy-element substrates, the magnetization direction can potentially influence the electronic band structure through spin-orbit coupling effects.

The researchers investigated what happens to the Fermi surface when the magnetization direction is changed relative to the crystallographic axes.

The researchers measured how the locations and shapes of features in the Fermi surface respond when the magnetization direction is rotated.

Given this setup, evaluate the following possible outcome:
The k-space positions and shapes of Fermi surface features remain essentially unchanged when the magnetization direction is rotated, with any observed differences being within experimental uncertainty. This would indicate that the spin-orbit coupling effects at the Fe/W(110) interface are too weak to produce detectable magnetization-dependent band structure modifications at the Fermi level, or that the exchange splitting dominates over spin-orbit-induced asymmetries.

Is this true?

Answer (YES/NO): NO